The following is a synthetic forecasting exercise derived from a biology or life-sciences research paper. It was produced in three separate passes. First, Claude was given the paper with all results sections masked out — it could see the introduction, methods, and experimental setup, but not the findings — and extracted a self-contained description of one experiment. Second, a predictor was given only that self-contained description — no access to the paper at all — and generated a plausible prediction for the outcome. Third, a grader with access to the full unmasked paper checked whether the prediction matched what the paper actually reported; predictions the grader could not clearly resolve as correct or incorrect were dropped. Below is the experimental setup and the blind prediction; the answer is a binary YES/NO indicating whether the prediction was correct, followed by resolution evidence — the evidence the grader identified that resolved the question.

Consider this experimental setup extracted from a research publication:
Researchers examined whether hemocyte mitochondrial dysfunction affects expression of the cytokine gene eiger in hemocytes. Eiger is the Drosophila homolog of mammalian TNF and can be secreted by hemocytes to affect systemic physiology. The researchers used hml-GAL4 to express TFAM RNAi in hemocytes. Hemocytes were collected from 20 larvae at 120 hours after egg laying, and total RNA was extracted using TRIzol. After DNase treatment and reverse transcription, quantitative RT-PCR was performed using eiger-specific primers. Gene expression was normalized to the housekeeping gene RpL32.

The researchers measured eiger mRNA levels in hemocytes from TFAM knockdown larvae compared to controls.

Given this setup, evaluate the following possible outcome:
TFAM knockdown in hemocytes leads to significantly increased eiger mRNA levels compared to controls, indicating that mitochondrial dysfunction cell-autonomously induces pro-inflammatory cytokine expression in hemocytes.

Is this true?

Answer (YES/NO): NO